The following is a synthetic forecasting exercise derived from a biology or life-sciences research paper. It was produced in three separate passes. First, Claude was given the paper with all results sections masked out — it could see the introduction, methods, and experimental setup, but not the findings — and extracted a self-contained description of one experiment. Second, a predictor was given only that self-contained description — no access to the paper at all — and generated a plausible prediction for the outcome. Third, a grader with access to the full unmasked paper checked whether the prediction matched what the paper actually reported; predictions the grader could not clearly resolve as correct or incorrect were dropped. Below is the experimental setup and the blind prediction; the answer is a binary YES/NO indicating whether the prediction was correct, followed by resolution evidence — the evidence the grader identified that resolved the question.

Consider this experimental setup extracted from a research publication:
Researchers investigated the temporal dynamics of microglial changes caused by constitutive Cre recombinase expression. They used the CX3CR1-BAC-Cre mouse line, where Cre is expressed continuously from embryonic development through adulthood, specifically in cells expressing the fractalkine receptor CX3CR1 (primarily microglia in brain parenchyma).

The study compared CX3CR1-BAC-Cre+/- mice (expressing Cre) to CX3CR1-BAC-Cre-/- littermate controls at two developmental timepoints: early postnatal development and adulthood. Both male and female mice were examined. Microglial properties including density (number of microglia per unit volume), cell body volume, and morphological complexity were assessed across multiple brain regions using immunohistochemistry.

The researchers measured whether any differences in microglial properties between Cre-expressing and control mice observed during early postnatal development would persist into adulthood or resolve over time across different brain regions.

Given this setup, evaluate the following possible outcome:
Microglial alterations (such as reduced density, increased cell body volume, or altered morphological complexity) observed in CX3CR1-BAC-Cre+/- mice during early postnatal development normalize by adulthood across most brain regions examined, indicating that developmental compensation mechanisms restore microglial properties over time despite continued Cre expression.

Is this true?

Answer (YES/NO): YES